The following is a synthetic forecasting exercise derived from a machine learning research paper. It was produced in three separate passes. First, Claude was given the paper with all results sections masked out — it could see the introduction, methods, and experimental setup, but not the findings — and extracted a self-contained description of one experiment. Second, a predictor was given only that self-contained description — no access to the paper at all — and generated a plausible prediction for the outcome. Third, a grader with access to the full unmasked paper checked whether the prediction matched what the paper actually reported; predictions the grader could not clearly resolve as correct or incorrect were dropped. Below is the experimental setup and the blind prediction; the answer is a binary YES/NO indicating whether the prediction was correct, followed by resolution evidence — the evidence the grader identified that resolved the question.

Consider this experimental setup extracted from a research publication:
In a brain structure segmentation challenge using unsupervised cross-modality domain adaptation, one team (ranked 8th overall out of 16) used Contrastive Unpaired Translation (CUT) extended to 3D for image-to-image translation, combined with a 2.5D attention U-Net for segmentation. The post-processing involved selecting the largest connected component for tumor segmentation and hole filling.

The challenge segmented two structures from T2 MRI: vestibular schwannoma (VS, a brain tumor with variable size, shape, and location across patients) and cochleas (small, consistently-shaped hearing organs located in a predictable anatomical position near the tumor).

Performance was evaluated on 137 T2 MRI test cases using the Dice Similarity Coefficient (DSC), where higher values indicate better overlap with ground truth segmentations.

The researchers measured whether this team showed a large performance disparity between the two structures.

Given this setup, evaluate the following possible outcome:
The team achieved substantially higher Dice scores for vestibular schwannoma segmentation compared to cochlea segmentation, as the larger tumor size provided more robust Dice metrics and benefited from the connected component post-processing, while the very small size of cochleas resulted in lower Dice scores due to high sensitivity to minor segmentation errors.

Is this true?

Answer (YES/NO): NO